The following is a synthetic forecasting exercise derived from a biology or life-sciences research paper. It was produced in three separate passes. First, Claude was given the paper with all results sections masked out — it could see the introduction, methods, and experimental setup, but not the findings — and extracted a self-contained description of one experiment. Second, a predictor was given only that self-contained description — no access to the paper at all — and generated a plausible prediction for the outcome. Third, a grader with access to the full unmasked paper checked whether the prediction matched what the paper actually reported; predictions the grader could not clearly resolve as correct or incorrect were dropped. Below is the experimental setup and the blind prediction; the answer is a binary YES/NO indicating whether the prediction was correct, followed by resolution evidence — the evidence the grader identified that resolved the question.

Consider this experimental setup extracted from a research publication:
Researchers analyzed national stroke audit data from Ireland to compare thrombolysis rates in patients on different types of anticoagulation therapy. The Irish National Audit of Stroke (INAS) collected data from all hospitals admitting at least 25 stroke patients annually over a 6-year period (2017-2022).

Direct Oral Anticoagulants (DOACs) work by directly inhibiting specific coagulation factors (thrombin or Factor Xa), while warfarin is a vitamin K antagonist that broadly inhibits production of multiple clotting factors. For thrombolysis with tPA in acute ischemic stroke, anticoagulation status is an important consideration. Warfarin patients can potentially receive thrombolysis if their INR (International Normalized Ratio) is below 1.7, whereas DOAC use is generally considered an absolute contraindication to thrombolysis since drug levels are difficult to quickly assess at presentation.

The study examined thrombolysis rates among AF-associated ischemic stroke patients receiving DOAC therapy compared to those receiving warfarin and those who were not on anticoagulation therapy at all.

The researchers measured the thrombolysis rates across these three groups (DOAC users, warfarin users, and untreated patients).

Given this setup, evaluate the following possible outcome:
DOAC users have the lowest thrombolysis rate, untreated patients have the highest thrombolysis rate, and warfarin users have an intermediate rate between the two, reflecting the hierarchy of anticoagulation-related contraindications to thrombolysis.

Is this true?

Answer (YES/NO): YES